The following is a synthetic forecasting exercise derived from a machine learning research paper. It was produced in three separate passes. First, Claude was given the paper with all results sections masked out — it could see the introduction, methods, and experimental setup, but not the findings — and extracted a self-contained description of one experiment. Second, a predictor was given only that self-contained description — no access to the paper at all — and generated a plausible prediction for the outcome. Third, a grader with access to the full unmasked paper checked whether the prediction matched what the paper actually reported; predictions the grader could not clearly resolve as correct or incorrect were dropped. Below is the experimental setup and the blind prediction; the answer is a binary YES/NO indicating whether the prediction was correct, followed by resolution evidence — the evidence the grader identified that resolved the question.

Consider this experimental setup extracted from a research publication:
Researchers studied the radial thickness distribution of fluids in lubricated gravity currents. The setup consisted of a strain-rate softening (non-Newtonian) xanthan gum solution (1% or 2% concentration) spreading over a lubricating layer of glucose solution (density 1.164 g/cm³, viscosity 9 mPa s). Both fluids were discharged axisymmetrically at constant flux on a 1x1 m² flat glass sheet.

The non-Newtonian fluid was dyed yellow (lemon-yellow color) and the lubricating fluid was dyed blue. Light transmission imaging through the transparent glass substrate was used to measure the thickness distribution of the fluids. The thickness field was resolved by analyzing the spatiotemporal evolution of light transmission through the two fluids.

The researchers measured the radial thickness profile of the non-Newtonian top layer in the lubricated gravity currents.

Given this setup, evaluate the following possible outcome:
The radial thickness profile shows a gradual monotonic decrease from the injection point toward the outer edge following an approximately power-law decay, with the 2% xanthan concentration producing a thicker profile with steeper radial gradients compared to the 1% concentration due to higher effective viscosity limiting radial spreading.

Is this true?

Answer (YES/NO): NO